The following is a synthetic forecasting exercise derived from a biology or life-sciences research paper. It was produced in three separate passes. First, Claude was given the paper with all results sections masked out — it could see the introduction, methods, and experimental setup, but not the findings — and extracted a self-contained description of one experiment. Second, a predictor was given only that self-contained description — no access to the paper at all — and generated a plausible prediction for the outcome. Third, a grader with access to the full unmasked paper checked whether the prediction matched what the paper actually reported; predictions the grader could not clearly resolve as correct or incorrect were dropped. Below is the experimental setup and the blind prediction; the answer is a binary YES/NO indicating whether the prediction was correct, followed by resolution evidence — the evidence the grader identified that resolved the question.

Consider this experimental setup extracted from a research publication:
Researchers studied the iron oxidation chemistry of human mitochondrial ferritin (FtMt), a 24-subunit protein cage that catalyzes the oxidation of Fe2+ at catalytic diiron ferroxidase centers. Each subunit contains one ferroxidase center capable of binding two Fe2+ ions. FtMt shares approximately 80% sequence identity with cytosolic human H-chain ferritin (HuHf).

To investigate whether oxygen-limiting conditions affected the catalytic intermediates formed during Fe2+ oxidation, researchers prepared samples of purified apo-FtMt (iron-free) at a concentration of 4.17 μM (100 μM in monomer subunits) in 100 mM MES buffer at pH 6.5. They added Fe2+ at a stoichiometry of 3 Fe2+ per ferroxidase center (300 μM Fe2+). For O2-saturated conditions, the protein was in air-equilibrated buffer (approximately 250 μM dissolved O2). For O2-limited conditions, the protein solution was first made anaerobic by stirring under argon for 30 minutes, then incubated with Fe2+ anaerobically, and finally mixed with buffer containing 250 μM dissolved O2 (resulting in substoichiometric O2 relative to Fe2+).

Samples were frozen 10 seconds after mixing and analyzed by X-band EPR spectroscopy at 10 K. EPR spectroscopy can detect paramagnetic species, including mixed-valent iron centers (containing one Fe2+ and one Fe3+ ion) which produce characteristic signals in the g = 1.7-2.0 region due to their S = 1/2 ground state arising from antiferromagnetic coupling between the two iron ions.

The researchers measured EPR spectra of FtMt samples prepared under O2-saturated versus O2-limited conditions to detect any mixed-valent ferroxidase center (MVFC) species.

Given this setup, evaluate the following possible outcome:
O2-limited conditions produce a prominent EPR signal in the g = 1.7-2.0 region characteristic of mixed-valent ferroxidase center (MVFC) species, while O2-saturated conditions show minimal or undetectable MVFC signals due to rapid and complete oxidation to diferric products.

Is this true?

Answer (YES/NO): YES